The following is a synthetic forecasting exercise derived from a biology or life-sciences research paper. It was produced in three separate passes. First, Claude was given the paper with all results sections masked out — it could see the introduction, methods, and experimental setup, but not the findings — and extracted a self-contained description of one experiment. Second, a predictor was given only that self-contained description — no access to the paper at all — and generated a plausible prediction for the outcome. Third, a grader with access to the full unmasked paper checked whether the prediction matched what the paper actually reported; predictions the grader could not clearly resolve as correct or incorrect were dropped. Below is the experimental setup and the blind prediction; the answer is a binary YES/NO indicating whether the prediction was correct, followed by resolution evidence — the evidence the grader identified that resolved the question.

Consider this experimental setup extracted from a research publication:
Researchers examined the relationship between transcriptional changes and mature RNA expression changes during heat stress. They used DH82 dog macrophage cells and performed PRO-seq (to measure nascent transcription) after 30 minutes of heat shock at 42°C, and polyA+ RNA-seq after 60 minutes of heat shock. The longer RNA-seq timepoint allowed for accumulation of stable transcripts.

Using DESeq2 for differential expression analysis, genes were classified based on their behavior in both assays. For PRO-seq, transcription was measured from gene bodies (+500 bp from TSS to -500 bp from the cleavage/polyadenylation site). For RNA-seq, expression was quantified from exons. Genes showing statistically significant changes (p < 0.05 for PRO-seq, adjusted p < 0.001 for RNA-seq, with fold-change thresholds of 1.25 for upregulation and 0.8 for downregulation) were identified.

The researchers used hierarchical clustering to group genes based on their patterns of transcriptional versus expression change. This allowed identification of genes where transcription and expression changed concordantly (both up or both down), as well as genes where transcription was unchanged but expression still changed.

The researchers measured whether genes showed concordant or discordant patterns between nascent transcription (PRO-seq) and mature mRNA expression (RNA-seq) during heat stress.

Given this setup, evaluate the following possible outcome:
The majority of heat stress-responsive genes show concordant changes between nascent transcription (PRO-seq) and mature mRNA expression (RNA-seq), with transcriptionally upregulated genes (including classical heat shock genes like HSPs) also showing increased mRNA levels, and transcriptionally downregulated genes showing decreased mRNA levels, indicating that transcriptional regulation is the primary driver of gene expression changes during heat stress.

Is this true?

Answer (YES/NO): NO